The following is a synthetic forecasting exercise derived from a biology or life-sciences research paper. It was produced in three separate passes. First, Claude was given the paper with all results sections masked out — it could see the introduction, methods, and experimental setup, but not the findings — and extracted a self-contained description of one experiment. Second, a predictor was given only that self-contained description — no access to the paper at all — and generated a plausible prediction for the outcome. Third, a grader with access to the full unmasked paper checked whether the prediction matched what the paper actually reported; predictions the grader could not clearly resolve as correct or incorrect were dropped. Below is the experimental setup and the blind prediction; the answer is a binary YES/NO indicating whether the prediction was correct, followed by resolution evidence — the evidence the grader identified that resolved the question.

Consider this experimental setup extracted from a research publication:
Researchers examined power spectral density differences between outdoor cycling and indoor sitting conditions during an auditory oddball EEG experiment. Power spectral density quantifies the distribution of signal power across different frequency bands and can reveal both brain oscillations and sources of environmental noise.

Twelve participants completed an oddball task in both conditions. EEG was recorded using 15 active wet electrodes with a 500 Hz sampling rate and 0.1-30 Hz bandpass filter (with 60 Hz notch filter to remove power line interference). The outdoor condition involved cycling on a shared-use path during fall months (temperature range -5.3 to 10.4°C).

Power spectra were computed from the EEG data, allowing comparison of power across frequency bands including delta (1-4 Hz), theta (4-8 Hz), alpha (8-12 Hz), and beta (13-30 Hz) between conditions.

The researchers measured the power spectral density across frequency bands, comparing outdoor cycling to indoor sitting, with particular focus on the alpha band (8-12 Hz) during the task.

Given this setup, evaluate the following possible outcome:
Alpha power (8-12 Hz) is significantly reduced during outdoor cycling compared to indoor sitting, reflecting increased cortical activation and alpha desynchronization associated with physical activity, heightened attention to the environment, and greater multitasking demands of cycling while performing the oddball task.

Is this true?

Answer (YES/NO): NO